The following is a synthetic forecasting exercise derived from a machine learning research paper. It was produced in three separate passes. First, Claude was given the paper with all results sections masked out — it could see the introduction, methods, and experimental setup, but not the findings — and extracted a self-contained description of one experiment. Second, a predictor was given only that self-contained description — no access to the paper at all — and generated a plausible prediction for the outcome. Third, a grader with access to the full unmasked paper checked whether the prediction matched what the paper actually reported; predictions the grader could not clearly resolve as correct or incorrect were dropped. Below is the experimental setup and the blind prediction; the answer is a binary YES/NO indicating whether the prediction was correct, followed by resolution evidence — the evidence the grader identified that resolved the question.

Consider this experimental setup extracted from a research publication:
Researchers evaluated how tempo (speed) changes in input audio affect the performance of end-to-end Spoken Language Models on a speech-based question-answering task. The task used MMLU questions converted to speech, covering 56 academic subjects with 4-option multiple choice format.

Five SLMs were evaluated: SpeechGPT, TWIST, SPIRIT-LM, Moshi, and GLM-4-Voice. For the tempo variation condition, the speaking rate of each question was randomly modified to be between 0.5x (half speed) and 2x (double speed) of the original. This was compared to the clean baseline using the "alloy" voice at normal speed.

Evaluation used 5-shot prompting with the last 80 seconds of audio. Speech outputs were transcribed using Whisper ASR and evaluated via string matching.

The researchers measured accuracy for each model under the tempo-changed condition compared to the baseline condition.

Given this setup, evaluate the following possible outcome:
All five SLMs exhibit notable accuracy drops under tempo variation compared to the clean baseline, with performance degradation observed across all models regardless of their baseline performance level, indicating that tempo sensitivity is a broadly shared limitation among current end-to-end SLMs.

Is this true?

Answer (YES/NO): NO